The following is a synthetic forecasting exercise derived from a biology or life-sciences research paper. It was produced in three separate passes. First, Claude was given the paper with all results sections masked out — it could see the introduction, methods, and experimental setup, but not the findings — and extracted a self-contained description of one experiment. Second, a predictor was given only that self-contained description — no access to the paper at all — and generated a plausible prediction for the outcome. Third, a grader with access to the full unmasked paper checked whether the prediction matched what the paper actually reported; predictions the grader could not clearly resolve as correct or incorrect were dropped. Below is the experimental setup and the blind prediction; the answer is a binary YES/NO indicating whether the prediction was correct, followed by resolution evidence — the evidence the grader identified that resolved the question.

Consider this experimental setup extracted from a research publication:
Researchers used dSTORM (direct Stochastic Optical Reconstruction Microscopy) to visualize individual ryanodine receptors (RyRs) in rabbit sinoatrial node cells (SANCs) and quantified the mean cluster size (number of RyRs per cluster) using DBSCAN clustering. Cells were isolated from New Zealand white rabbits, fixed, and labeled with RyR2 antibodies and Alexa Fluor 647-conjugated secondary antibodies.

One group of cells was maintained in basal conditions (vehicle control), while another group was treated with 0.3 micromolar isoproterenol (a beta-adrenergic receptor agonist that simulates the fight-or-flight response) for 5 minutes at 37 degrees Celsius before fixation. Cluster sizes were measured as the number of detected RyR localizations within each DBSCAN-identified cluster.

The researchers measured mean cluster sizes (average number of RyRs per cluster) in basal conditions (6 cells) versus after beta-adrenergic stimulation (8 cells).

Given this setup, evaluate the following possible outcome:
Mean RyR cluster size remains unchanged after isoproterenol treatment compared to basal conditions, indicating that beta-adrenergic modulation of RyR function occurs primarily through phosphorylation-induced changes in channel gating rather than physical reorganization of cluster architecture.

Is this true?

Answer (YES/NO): NO